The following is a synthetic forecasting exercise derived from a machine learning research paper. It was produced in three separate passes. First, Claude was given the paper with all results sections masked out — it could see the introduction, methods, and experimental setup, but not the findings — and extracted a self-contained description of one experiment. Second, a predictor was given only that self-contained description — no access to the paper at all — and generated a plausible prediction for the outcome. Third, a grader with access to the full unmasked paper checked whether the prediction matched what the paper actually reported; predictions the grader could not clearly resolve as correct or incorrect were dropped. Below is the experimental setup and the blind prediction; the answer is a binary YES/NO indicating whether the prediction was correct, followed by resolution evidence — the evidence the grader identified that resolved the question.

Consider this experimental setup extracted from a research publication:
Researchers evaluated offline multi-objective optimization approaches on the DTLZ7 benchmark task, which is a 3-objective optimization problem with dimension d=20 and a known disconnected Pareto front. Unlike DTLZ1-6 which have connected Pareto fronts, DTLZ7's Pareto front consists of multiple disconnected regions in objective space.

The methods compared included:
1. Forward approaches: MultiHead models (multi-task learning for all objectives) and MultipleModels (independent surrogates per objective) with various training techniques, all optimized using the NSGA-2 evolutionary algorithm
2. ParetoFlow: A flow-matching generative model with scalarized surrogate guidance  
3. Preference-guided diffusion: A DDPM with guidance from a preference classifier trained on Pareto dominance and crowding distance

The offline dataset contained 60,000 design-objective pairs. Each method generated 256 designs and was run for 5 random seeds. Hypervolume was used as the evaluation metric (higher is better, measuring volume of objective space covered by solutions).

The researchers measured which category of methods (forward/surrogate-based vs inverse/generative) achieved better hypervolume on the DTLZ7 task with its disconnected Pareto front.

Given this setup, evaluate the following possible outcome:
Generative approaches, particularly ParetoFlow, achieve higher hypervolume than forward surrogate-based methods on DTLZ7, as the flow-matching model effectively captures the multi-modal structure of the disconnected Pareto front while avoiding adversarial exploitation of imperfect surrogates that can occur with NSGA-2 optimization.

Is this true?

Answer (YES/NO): NO